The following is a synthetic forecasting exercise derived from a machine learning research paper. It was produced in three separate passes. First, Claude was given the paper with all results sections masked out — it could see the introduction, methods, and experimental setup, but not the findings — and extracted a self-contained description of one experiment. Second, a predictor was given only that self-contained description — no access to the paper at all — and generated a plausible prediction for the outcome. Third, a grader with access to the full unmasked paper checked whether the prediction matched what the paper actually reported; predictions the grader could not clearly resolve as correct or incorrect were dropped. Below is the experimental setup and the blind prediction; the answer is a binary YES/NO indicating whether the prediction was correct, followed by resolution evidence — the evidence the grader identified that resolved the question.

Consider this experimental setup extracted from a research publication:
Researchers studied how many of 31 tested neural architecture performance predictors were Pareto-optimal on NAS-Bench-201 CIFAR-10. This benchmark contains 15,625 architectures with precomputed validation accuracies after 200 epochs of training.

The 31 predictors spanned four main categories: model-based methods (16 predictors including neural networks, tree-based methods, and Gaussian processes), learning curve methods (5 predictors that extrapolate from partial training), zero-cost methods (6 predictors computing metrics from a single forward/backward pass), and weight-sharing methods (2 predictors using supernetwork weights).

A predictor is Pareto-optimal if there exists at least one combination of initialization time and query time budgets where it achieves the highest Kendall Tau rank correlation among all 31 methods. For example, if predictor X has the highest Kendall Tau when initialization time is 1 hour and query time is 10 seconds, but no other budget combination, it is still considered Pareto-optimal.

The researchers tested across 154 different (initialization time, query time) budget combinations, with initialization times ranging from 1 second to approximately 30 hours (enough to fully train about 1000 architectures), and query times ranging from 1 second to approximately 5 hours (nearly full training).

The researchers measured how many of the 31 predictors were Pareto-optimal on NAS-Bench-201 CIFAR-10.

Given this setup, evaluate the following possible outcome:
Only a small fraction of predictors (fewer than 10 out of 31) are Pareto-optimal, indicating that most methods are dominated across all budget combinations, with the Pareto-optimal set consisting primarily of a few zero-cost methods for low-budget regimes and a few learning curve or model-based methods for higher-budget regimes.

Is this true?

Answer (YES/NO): YES